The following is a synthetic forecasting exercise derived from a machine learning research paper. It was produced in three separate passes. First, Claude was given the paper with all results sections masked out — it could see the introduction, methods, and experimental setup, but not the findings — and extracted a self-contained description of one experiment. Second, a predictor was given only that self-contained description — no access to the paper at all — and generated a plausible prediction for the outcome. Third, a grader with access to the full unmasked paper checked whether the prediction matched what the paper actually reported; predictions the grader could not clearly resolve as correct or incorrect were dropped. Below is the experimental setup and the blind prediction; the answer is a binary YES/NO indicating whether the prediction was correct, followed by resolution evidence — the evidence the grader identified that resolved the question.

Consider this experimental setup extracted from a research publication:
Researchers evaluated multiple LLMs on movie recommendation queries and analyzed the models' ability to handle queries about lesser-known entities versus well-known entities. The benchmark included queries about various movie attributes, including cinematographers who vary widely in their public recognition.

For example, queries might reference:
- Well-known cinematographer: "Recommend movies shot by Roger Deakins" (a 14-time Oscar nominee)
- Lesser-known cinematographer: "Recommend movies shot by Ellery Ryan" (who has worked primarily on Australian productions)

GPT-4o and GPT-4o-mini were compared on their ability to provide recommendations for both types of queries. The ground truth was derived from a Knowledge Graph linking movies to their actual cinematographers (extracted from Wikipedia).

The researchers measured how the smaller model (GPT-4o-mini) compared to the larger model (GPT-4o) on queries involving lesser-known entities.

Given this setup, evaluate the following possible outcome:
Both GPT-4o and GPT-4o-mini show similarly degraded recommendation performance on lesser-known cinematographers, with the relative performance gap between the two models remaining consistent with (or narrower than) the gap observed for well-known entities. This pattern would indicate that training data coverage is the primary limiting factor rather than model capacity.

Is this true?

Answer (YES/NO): NO